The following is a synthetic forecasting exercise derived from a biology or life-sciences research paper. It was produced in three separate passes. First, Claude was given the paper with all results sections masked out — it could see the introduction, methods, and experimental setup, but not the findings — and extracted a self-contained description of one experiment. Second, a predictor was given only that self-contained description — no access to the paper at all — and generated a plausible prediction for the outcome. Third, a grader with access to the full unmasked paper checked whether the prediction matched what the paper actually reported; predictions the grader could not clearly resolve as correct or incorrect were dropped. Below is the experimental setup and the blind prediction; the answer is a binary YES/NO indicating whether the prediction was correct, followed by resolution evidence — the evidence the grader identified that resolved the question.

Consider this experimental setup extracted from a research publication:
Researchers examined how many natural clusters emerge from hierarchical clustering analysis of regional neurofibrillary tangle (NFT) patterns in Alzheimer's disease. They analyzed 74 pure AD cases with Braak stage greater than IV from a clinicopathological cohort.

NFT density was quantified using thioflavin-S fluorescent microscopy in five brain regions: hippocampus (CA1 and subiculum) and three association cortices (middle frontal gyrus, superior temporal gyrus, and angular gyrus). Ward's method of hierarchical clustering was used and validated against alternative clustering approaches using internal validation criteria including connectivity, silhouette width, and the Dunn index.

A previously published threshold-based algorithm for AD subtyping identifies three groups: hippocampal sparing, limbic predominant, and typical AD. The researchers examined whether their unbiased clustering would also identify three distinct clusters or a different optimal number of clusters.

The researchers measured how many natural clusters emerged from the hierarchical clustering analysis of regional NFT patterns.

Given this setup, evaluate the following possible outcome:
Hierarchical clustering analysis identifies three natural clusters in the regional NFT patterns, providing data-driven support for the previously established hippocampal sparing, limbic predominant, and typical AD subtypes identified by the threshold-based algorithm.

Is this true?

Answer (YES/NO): NO